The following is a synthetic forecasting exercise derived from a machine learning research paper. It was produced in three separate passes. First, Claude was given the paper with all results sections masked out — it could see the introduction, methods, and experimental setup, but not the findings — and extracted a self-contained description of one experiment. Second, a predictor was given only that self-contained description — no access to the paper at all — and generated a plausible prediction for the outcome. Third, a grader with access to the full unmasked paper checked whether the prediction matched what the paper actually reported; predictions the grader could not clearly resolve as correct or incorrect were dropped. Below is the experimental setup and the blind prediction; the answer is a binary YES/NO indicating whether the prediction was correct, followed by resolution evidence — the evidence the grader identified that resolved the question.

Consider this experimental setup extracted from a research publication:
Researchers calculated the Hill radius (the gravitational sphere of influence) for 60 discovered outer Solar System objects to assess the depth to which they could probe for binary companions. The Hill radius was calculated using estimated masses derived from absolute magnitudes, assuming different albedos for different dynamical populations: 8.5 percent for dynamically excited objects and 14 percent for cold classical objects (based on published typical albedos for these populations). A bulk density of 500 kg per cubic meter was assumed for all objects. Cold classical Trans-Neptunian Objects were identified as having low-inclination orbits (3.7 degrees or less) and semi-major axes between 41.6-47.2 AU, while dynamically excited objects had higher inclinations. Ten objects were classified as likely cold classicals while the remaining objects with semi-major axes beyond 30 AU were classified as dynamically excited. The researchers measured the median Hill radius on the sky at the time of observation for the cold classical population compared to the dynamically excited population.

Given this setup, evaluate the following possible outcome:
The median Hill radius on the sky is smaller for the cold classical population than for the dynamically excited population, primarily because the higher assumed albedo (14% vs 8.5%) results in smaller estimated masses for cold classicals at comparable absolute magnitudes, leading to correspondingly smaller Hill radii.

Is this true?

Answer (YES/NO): YES